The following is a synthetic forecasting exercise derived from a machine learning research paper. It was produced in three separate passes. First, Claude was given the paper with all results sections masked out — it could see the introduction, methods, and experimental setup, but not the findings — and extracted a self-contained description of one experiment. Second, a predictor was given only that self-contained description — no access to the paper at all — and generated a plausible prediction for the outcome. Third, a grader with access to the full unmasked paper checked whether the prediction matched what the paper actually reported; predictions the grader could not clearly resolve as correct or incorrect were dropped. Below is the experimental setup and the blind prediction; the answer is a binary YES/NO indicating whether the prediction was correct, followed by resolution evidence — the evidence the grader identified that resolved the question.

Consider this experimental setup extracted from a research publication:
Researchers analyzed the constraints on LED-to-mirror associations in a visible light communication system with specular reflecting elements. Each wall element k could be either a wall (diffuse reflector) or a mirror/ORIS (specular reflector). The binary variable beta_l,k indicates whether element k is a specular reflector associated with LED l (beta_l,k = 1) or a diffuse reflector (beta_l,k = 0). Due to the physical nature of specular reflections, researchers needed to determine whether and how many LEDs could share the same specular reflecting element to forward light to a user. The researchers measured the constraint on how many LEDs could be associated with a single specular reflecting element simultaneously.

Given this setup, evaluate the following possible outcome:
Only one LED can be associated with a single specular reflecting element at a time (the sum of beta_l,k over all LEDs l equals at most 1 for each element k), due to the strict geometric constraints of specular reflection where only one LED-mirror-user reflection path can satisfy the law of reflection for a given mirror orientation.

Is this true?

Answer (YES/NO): YES